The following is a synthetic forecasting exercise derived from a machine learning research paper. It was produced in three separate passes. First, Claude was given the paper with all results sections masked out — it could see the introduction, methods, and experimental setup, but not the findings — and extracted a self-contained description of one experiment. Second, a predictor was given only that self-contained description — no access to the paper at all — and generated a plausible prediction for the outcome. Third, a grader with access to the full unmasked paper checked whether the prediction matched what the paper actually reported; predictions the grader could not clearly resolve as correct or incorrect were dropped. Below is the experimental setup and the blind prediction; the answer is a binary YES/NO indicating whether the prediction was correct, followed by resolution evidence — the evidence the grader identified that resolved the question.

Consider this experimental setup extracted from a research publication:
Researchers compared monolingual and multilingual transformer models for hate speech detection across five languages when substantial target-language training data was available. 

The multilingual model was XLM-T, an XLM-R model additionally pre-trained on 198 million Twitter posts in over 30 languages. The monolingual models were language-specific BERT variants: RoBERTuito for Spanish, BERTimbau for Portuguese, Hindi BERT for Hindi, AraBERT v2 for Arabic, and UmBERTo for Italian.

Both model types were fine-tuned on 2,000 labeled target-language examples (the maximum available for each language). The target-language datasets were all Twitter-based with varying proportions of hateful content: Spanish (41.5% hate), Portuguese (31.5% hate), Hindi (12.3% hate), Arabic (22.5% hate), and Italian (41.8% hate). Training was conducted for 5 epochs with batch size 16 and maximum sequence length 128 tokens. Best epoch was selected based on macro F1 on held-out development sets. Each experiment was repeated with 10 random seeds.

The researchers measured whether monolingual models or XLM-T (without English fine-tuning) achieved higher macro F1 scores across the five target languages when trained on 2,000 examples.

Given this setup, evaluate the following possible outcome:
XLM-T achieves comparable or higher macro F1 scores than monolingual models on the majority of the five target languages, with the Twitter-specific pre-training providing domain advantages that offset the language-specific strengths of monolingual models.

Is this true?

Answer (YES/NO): NO